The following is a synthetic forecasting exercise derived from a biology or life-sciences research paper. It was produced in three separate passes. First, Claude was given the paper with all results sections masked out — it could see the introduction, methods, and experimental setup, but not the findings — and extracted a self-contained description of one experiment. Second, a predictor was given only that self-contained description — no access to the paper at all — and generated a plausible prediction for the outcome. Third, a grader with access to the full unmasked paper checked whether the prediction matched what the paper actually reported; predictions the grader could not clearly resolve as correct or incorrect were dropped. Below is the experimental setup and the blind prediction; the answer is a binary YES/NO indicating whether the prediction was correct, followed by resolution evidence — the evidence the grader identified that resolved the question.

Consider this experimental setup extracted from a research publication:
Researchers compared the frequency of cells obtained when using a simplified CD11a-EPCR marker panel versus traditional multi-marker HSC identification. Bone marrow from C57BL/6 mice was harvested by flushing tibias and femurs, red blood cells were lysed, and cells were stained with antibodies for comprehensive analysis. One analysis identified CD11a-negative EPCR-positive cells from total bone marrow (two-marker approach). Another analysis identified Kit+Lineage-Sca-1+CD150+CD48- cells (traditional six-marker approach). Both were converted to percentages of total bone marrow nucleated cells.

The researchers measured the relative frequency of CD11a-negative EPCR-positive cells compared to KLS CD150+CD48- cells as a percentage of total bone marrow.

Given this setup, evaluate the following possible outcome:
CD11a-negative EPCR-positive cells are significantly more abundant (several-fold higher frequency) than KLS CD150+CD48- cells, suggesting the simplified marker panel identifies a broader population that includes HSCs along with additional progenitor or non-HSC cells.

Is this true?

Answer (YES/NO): YES